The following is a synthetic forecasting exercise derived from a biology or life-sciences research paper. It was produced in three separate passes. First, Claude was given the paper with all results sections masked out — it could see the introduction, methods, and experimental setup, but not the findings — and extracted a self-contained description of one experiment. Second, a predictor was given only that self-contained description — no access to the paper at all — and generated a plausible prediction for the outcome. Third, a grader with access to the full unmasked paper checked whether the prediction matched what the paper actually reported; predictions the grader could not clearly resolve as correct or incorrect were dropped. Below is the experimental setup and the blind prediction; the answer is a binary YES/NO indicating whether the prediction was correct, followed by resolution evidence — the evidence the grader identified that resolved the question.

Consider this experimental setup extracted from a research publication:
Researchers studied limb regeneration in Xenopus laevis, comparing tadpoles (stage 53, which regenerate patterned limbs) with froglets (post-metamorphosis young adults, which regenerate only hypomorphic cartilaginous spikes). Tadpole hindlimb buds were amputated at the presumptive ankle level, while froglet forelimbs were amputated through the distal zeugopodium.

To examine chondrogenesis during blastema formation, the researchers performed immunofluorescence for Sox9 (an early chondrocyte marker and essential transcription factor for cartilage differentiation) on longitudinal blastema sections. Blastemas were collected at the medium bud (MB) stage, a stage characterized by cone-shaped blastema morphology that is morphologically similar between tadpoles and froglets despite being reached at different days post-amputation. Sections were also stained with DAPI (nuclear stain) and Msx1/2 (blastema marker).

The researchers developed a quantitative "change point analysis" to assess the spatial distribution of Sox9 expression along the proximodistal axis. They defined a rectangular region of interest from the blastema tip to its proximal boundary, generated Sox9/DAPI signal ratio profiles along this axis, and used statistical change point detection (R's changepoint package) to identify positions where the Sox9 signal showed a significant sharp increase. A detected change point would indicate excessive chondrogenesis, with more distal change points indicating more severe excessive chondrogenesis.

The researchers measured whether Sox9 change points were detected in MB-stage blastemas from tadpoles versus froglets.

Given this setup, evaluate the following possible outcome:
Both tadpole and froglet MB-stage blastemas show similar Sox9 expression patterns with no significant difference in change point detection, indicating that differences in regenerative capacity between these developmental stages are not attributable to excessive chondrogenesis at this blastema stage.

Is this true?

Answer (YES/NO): NO